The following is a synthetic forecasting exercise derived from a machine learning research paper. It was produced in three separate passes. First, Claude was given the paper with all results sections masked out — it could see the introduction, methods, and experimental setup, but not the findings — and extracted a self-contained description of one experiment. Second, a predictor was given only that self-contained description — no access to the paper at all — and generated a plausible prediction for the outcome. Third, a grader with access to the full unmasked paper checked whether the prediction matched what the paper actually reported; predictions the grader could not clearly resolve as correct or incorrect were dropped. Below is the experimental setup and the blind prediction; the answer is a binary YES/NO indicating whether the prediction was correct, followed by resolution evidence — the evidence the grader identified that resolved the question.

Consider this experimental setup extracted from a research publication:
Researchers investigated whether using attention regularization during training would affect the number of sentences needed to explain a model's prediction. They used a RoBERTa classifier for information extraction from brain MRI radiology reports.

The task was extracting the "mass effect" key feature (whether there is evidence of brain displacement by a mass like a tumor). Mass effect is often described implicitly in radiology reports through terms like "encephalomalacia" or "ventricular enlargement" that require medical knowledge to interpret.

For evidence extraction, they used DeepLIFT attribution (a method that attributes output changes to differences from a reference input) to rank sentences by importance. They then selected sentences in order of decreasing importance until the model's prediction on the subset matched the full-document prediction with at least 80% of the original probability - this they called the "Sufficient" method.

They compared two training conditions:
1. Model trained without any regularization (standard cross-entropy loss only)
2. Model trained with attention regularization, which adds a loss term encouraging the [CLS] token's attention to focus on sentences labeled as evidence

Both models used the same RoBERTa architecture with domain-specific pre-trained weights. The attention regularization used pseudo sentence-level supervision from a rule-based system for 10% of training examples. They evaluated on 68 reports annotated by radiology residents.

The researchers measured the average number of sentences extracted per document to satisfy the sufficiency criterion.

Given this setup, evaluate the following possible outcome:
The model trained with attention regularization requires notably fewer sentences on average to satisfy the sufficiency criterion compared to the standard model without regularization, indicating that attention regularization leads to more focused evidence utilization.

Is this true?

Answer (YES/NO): YES